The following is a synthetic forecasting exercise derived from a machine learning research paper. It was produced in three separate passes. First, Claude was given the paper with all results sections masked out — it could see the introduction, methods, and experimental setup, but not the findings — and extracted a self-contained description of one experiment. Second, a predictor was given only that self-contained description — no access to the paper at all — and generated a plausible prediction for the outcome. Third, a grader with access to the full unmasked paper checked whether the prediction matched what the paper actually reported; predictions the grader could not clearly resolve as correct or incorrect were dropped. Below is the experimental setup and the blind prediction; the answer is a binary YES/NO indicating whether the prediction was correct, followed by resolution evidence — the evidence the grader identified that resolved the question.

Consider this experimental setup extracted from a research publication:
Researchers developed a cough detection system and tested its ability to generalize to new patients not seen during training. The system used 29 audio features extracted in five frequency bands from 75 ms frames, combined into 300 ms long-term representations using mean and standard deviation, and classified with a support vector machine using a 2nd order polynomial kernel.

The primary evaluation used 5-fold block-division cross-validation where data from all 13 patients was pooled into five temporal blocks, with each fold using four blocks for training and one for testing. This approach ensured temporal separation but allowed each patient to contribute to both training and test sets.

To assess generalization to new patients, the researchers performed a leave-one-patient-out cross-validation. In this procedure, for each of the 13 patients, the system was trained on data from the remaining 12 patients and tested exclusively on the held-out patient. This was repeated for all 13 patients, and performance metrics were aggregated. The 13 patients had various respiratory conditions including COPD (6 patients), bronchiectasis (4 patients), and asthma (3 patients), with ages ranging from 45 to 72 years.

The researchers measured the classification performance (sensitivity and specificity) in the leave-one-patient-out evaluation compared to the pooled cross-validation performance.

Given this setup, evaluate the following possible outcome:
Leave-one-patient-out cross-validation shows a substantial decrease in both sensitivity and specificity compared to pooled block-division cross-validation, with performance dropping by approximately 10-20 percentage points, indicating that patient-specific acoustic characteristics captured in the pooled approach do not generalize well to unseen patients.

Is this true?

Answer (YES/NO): NO